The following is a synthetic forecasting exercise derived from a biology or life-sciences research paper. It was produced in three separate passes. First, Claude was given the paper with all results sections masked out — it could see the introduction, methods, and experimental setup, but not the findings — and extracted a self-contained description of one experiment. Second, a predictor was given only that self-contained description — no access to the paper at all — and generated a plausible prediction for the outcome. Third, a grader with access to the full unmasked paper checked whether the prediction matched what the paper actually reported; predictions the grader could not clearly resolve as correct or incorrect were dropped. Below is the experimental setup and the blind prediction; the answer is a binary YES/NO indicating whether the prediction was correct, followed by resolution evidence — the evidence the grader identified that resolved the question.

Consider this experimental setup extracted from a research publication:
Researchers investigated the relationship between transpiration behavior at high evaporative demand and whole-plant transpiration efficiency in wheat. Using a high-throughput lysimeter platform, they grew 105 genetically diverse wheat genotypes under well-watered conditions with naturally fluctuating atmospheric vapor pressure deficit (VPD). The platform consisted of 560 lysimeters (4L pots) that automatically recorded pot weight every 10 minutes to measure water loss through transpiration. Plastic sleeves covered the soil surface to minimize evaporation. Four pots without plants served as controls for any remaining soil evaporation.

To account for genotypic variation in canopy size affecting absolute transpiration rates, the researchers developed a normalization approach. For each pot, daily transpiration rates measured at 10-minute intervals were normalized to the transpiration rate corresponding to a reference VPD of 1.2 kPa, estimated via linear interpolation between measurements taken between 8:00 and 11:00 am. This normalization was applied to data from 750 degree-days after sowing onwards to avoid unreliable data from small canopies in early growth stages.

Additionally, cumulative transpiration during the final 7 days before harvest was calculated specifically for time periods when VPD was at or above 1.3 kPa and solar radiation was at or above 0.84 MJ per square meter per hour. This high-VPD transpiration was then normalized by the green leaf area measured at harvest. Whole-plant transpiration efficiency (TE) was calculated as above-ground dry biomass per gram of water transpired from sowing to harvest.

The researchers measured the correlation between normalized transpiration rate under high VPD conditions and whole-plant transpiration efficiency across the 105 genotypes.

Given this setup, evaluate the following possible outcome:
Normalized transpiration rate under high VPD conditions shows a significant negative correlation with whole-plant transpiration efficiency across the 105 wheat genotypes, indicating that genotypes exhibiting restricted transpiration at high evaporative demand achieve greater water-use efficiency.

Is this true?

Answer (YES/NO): YES